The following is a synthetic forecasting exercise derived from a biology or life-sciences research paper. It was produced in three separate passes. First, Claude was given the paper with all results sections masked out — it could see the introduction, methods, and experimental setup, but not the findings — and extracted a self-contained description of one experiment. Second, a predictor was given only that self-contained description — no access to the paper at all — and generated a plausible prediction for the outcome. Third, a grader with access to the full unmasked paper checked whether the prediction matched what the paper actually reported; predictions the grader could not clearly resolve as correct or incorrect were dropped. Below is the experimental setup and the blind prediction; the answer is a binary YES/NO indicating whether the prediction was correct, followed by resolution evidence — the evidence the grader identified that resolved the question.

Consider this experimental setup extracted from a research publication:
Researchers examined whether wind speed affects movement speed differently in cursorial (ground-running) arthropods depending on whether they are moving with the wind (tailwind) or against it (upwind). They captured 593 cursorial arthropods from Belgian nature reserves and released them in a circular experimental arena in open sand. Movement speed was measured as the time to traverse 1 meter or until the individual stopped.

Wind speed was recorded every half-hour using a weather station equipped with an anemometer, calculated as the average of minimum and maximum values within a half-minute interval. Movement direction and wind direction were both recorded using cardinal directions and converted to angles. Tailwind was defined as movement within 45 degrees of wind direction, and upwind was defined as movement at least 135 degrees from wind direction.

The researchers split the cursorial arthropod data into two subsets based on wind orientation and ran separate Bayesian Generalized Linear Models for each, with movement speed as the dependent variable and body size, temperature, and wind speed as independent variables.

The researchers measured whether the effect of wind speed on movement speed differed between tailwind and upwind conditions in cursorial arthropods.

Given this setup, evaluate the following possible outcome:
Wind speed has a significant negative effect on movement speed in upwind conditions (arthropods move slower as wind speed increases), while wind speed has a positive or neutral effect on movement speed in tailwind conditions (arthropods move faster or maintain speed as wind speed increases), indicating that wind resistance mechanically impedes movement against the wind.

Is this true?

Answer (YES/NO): NO